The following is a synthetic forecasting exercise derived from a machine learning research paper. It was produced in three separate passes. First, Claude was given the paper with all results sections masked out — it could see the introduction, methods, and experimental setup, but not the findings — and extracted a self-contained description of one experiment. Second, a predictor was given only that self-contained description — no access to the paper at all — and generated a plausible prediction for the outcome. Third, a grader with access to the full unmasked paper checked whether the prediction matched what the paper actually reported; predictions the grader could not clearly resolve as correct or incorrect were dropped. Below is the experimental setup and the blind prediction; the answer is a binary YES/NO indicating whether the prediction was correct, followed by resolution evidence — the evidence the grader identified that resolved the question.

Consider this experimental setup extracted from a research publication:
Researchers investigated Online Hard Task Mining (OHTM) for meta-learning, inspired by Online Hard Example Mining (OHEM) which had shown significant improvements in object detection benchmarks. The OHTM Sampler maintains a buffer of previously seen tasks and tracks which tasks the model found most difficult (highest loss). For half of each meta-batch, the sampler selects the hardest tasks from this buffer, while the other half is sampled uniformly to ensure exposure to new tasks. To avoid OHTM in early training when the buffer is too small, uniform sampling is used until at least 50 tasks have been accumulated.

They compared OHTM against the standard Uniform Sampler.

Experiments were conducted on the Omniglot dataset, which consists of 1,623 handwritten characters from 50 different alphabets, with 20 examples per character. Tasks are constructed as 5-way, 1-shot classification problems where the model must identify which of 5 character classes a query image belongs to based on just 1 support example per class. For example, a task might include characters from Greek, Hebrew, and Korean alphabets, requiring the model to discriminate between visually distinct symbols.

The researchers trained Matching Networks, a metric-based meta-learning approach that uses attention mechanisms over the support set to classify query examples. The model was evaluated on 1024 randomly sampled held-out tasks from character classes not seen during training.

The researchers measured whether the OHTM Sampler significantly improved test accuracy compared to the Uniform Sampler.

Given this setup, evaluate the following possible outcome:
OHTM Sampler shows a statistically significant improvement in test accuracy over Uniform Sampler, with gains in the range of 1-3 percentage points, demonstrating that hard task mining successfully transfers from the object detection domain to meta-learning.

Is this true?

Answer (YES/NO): NO